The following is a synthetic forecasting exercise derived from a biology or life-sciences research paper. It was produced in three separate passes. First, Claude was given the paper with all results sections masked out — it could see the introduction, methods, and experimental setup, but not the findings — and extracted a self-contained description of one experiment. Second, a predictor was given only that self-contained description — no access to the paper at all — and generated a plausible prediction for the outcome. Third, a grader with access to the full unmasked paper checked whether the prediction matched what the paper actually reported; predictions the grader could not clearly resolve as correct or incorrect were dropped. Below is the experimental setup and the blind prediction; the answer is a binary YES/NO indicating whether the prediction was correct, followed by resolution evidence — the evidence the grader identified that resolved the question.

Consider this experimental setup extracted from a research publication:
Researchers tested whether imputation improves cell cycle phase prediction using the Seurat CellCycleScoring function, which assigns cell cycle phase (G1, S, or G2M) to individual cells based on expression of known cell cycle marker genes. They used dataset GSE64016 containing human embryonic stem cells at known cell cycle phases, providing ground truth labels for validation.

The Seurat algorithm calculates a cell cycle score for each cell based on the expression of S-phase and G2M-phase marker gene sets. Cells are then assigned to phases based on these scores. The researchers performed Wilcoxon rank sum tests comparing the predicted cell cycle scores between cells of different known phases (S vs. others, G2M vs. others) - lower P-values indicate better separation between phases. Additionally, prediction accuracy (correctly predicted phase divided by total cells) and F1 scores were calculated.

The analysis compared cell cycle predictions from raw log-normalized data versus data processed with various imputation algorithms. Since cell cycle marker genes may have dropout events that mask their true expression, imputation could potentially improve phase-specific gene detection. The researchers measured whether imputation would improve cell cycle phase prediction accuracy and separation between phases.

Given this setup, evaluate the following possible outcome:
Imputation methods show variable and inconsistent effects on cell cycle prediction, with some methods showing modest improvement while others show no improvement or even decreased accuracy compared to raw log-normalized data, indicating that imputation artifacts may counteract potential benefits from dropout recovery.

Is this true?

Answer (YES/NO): NO